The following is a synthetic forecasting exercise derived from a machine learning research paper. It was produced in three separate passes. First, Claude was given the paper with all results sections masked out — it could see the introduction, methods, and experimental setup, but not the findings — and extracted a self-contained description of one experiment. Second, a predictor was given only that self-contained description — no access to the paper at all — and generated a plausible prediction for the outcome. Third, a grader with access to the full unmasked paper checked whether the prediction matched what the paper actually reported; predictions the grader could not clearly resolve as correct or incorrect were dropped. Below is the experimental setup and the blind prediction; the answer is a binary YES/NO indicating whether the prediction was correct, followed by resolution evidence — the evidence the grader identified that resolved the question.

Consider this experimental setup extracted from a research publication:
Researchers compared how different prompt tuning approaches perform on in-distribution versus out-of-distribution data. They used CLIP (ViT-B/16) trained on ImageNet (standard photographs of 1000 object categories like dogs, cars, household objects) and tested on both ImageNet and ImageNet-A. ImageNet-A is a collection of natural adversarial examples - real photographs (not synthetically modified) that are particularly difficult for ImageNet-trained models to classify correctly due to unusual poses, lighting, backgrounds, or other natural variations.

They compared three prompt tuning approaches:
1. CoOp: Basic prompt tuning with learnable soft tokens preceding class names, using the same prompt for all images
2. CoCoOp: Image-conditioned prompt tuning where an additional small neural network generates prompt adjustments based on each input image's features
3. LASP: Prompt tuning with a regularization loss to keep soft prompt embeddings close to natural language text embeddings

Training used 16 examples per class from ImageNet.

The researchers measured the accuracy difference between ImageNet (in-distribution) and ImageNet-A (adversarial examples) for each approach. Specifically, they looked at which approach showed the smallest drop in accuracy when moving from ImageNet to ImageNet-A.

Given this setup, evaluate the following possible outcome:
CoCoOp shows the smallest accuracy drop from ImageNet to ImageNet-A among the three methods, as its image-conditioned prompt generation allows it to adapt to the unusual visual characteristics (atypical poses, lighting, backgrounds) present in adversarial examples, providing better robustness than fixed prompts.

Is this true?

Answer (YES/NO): YES